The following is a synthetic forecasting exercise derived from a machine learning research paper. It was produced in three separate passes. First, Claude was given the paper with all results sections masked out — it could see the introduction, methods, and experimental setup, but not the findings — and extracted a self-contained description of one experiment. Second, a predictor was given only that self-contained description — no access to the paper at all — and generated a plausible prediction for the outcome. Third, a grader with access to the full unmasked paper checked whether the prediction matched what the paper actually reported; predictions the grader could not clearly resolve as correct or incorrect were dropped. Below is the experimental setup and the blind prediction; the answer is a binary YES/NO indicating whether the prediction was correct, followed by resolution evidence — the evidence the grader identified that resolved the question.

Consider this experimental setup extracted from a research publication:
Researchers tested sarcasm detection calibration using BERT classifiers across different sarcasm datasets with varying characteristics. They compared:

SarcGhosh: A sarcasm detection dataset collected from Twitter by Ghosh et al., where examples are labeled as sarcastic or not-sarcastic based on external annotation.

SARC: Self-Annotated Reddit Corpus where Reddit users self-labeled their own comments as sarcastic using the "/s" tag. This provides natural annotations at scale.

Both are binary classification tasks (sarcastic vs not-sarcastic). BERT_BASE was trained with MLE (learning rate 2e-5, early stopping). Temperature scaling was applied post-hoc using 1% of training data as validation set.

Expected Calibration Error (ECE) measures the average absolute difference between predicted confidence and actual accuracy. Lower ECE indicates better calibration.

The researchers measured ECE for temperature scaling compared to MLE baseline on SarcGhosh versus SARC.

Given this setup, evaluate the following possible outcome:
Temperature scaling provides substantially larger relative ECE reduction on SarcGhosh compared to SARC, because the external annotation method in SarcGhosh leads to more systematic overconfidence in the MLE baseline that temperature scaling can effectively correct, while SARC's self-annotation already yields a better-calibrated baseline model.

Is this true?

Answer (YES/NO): NO